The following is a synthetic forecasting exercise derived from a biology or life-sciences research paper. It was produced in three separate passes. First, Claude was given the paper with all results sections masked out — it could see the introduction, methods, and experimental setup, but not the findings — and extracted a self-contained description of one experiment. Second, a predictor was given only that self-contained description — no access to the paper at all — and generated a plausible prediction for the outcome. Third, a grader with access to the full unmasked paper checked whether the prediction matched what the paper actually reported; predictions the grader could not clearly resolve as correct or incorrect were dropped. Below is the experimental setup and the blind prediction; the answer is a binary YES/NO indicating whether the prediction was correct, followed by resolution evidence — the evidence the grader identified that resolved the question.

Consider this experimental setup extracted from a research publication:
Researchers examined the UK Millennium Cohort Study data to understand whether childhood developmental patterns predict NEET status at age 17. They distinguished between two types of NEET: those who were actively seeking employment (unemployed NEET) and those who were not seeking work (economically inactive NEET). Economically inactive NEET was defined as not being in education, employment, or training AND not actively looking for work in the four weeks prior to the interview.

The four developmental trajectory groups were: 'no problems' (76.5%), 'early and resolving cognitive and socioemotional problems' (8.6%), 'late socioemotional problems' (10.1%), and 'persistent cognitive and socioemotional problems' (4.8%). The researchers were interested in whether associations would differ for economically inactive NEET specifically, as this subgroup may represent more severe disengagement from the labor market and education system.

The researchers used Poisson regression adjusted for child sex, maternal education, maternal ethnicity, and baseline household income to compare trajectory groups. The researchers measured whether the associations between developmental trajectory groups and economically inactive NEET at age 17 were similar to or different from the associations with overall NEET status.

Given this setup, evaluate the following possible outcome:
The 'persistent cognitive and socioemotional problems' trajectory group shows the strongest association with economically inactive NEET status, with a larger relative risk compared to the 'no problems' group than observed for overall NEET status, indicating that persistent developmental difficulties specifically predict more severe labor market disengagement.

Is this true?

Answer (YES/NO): YES